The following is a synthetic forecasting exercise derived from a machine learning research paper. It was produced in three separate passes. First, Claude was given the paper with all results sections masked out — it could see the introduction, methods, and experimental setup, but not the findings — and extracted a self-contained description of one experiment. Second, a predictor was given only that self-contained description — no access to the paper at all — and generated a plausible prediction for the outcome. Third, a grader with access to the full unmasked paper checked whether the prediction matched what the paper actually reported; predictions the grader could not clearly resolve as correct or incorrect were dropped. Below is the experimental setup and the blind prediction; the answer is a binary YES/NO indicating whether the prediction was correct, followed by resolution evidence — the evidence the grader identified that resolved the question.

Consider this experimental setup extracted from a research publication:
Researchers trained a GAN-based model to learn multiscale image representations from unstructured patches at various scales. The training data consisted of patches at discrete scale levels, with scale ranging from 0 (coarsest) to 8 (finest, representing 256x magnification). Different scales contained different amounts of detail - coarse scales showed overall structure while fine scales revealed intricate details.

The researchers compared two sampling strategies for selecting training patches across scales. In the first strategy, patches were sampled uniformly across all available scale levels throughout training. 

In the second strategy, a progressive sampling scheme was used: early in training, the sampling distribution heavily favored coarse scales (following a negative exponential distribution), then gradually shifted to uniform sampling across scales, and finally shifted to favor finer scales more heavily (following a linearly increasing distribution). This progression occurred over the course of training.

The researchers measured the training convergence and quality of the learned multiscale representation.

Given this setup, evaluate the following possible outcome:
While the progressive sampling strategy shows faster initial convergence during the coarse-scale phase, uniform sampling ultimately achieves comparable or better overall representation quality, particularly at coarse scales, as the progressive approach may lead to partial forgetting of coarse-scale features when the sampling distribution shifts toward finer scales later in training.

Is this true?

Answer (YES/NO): NO